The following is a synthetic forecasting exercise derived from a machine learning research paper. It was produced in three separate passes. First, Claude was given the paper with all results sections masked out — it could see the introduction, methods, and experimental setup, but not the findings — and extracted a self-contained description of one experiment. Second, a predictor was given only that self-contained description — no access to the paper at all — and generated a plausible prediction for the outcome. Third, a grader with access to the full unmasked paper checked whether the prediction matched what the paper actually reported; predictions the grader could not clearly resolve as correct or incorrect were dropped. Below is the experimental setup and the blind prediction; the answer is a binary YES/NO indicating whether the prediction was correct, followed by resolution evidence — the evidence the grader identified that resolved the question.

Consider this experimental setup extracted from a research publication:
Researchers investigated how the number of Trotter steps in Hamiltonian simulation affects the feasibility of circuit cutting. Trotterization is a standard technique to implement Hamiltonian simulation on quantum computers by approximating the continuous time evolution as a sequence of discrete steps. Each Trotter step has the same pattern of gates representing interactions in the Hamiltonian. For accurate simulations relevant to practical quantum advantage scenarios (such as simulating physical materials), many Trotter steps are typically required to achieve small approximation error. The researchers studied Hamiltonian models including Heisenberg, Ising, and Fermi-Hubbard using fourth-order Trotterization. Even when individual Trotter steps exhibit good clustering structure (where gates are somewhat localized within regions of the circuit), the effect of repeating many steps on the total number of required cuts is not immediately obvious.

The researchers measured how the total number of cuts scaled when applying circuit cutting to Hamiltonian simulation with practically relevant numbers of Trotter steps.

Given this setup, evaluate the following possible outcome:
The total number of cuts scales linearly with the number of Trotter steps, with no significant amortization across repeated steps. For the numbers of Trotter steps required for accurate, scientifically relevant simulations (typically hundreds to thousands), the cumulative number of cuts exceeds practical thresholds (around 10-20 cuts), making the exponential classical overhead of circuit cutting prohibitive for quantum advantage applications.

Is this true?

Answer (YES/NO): YES